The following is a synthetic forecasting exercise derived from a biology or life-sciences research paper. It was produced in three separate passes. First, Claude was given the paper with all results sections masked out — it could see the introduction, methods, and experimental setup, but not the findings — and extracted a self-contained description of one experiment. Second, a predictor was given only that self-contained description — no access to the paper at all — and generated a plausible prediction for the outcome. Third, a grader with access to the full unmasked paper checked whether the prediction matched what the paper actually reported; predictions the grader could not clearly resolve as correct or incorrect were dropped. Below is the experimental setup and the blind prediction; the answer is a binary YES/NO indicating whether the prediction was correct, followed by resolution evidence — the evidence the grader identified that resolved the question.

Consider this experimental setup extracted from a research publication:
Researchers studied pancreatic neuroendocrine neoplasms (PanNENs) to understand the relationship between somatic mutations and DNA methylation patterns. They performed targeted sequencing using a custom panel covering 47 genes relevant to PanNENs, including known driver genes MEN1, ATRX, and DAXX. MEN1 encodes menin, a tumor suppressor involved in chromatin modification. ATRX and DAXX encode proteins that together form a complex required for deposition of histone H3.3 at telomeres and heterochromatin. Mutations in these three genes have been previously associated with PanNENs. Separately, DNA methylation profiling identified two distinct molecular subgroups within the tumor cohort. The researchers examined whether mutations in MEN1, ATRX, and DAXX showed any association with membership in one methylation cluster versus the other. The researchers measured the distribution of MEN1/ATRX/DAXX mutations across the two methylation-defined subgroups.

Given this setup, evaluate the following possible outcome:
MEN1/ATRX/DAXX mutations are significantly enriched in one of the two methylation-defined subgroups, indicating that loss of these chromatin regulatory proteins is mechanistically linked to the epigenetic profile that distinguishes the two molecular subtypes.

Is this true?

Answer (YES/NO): YES